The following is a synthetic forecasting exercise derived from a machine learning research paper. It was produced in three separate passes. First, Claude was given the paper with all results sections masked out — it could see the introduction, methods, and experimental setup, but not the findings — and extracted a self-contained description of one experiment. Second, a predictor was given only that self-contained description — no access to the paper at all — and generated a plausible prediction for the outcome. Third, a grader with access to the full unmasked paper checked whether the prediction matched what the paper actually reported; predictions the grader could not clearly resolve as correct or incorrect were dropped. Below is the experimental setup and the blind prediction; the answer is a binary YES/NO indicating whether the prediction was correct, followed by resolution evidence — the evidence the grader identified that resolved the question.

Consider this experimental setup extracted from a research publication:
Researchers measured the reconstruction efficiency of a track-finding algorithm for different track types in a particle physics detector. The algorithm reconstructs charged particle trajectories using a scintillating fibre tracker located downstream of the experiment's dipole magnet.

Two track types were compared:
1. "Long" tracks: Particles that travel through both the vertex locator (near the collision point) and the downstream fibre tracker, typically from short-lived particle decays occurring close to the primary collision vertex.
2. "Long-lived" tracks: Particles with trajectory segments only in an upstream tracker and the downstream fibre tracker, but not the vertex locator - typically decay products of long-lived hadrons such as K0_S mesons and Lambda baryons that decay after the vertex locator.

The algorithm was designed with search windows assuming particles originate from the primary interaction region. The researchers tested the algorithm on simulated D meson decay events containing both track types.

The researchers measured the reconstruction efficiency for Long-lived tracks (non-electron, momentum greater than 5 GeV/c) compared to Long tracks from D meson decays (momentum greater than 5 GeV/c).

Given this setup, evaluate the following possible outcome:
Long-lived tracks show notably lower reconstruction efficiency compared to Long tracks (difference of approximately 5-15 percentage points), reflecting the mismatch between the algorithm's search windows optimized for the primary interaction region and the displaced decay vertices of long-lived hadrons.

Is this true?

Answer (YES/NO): NO